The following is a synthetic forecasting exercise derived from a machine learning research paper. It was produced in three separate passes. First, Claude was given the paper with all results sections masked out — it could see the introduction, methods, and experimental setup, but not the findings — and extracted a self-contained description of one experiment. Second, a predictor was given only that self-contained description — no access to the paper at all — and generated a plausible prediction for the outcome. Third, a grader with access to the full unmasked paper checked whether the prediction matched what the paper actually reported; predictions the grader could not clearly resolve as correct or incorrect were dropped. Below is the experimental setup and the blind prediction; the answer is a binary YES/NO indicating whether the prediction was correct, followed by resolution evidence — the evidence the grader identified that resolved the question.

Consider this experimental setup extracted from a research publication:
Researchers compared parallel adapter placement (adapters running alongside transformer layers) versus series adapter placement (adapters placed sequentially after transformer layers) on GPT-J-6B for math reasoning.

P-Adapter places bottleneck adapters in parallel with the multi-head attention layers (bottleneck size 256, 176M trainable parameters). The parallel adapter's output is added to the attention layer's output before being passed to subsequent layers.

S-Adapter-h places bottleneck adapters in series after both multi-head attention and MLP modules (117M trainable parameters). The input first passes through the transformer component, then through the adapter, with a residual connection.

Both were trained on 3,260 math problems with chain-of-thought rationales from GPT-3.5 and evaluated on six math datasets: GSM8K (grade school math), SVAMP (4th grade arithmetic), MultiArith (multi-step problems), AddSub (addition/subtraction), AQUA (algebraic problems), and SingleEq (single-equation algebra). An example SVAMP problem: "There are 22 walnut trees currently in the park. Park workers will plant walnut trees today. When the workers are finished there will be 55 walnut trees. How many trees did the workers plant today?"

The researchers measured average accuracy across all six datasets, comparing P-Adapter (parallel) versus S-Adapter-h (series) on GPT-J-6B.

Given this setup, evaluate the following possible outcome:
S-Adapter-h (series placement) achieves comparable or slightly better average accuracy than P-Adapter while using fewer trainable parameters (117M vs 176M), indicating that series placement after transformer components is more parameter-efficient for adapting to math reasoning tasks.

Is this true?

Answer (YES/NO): NO